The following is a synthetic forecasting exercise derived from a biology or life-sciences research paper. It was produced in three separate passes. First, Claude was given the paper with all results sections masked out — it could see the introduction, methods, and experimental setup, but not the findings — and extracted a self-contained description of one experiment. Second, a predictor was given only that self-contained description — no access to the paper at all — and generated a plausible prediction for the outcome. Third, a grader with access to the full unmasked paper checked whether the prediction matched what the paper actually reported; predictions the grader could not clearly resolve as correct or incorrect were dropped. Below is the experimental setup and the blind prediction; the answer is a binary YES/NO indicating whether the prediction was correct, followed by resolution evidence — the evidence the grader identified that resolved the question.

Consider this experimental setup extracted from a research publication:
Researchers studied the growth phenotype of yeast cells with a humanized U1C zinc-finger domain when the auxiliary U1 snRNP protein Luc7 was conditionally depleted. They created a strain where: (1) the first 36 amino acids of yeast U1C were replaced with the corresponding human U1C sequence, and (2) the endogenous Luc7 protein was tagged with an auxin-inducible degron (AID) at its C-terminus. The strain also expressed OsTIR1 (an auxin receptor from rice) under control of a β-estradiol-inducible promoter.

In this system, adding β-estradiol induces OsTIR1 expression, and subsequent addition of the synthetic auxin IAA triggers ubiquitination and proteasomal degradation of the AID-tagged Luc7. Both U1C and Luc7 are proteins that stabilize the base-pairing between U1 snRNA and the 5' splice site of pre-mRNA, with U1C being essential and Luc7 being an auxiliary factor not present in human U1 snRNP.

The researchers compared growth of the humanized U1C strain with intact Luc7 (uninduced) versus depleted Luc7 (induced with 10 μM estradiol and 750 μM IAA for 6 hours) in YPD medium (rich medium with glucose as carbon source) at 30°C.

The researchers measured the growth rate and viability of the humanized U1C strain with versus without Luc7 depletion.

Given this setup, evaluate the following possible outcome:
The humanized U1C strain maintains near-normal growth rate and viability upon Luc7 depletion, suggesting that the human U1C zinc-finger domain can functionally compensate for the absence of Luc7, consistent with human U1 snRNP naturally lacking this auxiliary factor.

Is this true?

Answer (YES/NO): NO